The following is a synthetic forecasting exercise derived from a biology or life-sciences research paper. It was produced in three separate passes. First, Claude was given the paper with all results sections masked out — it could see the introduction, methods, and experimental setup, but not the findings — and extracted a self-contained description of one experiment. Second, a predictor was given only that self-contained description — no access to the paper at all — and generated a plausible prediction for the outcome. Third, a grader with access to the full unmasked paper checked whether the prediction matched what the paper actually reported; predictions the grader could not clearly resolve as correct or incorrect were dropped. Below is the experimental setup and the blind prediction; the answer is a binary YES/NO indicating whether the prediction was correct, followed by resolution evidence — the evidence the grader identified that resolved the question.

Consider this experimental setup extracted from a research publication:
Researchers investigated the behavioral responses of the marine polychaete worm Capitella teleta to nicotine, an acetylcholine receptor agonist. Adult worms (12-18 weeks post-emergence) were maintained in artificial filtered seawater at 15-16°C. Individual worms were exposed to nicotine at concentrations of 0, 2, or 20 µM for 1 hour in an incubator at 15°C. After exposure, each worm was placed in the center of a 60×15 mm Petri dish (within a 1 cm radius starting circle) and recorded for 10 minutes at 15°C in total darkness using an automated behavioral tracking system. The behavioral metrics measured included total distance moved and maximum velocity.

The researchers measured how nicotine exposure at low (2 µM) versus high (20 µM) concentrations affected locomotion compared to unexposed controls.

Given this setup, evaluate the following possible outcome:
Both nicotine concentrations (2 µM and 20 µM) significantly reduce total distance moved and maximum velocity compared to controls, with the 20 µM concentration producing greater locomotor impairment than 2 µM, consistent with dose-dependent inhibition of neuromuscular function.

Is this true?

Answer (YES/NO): NO